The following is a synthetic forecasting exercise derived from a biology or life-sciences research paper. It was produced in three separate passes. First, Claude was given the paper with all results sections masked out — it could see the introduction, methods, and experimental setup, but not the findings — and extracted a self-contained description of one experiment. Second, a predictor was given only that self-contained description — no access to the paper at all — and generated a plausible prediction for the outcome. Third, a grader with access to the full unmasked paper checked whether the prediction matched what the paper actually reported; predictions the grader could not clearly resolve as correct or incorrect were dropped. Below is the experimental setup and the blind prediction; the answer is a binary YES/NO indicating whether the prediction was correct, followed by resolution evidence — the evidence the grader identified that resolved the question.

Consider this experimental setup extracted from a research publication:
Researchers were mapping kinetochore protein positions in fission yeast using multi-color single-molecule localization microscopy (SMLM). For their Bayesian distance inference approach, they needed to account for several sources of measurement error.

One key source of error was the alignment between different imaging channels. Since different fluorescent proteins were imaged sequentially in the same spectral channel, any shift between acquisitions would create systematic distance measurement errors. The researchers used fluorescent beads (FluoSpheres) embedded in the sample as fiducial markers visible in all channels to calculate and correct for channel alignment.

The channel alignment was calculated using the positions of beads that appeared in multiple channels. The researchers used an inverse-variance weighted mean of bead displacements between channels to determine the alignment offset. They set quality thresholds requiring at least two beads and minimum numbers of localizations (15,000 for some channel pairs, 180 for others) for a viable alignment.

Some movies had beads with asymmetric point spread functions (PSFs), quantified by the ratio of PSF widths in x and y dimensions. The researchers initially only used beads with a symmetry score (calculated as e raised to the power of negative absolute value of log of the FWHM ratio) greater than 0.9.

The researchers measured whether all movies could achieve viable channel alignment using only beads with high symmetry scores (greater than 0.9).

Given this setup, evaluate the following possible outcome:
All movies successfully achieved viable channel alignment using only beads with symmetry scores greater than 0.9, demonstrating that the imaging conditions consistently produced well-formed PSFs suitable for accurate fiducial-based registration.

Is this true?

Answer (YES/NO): NO